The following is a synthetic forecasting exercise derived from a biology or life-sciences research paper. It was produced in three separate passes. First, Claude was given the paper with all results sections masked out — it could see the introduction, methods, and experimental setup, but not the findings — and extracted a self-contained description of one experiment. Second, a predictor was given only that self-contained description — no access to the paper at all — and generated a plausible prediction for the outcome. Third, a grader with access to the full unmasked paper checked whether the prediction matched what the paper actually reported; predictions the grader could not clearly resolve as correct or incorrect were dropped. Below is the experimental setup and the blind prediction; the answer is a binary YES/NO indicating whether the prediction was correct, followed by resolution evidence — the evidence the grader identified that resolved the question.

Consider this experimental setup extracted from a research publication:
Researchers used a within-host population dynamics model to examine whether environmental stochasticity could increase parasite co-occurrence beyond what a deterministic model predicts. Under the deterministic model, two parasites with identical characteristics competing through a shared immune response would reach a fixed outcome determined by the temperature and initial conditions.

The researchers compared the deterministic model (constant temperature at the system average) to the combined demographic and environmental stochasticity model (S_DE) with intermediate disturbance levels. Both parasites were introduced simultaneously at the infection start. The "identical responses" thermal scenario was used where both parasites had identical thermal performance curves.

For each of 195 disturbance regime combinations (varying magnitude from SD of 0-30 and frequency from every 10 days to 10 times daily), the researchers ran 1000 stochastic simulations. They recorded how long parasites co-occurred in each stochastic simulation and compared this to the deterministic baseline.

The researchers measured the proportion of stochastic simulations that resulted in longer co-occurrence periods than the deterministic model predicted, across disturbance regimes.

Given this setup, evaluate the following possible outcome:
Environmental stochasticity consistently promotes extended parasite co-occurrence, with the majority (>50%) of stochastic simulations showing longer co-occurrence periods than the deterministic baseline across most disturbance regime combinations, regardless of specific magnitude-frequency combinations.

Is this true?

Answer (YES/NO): NO